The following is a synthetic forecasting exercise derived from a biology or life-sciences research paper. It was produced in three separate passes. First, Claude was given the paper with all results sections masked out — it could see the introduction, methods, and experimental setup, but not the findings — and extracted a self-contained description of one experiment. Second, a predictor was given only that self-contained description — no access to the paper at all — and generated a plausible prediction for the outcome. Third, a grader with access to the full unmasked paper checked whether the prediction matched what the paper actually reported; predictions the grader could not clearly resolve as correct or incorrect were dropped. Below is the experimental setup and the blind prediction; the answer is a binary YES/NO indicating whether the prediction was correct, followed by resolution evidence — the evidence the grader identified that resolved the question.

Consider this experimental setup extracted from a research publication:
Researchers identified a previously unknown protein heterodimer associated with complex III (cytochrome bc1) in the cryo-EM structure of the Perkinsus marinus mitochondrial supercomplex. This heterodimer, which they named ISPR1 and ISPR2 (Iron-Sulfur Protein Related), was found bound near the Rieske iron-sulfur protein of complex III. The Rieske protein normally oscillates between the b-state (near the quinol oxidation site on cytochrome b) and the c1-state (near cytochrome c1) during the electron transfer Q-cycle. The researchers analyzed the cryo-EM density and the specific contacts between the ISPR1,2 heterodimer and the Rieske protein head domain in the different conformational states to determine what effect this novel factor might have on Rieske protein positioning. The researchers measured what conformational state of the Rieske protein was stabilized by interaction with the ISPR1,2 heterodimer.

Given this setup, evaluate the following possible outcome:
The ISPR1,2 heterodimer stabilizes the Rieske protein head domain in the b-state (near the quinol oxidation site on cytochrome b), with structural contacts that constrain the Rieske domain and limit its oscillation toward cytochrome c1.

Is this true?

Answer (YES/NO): NO